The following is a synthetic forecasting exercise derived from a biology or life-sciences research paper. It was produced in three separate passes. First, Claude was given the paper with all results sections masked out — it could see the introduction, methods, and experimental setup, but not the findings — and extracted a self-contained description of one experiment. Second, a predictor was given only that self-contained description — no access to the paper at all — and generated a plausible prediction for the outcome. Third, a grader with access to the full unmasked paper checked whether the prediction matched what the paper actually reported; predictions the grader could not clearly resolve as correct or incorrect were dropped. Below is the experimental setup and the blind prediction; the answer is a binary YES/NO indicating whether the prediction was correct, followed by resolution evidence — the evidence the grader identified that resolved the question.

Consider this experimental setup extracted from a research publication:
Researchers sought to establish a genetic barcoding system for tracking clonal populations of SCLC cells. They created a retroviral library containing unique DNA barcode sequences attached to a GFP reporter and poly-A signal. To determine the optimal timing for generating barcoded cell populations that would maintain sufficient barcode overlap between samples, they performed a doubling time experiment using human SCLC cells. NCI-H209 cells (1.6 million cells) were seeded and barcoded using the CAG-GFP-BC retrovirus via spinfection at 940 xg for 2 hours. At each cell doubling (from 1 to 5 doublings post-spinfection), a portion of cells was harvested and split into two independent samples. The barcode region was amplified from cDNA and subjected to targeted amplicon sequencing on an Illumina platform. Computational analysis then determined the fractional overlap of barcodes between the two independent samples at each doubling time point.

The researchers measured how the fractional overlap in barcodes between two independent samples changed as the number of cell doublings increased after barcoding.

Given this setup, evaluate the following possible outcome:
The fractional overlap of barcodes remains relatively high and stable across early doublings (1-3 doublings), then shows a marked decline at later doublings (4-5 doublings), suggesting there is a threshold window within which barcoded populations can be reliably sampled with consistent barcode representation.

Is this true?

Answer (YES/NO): NO